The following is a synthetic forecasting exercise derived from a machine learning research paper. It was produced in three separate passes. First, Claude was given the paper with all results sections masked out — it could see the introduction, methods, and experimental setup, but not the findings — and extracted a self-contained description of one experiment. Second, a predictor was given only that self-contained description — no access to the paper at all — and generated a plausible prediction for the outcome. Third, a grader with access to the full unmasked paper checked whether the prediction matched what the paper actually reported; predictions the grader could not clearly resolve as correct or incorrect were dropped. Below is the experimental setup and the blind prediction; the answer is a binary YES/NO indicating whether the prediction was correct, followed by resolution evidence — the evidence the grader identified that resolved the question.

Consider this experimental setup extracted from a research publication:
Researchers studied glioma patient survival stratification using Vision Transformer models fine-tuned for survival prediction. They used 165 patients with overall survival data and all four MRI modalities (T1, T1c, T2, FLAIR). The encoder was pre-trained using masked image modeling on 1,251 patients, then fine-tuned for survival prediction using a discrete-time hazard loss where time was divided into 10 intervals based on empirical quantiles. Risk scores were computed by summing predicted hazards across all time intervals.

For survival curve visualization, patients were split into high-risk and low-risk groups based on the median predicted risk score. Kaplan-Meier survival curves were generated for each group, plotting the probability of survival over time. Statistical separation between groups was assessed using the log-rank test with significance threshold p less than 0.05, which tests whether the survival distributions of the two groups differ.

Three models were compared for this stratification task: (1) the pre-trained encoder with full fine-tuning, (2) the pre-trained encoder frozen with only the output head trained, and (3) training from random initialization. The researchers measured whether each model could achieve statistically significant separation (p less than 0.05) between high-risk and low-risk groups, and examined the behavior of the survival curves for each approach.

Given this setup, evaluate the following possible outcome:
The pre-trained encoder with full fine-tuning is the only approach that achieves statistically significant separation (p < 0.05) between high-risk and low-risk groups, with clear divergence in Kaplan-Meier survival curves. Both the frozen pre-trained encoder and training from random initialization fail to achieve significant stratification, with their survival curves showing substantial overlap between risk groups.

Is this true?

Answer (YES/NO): YES